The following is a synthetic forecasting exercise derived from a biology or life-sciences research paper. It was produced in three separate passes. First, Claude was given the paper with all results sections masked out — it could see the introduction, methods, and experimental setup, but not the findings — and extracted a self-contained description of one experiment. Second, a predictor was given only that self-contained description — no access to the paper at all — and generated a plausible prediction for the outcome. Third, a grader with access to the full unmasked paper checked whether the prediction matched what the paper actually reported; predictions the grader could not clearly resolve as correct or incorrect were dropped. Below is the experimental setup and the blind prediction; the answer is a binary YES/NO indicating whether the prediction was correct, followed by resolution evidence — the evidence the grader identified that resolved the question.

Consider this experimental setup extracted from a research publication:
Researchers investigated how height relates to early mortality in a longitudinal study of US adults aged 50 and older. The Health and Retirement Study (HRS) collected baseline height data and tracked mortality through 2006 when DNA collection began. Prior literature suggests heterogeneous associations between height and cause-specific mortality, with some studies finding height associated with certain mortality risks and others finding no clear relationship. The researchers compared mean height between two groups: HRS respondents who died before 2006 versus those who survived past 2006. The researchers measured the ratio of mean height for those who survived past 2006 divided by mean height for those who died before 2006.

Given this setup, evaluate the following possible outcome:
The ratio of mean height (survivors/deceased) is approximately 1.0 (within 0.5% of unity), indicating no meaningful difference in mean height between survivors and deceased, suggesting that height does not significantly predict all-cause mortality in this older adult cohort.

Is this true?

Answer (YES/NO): YES